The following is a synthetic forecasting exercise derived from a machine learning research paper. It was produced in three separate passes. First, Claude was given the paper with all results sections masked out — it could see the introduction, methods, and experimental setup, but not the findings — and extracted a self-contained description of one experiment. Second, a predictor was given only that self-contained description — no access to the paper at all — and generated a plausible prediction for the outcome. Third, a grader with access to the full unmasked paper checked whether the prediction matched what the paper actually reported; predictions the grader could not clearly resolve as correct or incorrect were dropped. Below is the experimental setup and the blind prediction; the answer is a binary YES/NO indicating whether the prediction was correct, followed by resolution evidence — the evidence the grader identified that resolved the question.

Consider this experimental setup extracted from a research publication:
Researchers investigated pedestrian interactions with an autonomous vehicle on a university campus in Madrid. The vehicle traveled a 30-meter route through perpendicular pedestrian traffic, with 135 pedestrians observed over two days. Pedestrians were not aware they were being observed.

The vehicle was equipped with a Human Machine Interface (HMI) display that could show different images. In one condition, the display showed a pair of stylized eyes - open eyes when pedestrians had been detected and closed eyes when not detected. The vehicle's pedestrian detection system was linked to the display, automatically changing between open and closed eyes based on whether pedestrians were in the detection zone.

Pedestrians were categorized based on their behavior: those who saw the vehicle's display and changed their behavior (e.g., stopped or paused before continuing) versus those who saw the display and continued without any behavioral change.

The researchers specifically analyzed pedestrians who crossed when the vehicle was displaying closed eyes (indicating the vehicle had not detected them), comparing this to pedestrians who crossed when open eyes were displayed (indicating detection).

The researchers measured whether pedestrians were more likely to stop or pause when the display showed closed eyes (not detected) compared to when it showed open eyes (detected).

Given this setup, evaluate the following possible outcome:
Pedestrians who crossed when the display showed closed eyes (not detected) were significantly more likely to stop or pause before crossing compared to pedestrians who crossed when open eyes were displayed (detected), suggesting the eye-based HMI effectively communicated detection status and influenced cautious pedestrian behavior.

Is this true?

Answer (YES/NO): NO